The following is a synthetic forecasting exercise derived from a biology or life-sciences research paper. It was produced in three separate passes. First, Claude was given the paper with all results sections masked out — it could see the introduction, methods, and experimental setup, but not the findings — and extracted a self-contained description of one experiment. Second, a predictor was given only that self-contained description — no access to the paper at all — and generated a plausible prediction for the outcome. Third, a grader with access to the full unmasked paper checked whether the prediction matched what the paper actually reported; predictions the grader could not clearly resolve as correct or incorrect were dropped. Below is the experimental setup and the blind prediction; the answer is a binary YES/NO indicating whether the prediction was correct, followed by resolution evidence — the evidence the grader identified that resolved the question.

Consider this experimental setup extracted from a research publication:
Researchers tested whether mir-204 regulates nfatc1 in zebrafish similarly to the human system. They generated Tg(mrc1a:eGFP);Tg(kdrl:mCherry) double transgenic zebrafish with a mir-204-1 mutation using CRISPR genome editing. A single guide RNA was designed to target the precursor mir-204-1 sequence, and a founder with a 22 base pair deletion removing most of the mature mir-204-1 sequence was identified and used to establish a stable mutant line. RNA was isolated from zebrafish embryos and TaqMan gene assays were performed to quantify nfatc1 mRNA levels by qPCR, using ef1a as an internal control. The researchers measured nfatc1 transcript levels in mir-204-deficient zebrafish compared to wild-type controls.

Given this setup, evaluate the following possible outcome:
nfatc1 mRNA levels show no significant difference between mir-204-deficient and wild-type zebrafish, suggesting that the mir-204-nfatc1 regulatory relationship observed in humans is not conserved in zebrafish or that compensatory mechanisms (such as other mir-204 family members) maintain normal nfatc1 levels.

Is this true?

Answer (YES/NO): NO